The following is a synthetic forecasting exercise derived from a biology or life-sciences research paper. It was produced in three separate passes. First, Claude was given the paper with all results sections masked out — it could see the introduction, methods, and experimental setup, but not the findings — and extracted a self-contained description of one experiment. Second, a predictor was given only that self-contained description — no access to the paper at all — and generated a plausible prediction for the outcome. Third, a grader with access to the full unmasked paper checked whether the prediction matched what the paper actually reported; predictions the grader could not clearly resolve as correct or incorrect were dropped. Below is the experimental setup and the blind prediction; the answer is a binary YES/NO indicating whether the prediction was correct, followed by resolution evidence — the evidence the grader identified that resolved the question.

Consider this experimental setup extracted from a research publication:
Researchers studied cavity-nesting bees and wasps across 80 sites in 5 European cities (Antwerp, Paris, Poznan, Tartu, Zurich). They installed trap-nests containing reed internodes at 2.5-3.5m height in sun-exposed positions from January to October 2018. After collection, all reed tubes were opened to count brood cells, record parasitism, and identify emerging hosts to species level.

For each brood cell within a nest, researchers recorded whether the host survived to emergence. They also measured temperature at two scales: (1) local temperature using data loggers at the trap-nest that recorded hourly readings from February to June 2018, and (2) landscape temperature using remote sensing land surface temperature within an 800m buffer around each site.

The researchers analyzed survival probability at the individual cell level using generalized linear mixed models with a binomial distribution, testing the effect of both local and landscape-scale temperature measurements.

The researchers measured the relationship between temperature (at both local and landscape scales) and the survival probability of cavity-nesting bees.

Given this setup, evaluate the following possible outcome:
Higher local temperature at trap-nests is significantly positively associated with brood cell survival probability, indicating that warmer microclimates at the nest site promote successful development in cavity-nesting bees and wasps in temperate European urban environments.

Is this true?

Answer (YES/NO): NO